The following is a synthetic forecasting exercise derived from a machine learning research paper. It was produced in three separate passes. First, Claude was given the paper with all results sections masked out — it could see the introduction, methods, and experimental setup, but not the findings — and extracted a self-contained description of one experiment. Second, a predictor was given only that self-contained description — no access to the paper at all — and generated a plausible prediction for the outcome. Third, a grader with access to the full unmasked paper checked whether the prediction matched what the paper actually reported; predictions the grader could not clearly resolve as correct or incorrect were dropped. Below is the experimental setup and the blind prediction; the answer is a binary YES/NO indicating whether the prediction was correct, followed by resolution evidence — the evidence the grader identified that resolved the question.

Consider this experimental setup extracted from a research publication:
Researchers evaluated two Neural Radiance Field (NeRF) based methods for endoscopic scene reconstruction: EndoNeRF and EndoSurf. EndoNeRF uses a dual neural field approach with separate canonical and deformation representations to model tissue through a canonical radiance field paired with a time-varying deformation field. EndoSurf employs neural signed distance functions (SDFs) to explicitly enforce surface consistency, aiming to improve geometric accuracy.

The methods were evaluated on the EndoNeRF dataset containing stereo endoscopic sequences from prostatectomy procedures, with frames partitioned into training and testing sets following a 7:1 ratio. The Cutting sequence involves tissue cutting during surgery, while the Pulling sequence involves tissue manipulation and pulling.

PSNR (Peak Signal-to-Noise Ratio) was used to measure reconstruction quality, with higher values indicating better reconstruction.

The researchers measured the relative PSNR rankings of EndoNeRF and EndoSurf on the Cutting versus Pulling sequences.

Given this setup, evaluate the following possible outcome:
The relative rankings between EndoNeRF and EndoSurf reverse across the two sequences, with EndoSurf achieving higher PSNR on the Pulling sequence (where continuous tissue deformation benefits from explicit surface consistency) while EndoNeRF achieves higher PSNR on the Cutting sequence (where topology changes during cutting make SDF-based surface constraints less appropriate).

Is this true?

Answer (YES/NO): NO